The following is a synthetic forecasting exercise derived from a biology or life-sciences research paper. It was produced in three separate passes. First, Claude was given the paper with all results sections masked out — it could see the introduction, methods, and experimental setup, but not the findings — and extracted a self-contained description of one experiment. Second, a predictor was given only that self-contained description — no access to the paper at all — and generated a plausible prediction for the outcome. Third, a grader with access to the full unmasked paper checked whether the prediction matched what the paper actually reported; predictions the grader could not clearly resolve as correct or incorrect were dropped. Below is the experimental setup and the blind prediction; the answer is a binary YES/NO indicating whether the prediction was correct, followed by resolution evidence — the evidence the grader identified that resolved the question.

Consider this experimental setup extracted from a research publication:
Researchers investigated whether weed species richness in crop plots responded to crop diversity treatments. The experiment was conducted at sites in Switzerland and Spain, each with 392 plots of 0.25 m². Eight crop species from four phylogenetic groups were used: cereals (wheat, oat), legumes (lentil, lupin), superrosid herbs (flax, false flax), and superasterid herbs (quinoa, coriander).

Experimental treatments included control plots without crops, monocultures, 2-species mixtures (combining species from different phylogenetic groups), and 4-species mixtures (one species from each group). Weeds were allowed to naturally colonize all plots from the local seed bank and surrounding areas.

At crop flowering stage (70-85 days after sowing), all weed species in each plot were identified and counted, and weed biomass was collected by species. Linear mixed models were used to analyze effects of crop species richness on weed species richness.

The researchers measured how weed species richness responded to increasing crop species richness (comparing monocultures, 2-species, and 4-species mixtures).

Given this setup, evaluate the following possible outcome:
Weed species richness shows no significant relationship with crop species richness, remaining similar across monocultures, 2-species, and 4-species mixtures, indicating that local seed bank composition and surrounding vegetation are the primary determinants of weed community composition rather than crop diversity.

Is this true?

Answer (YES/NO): NO